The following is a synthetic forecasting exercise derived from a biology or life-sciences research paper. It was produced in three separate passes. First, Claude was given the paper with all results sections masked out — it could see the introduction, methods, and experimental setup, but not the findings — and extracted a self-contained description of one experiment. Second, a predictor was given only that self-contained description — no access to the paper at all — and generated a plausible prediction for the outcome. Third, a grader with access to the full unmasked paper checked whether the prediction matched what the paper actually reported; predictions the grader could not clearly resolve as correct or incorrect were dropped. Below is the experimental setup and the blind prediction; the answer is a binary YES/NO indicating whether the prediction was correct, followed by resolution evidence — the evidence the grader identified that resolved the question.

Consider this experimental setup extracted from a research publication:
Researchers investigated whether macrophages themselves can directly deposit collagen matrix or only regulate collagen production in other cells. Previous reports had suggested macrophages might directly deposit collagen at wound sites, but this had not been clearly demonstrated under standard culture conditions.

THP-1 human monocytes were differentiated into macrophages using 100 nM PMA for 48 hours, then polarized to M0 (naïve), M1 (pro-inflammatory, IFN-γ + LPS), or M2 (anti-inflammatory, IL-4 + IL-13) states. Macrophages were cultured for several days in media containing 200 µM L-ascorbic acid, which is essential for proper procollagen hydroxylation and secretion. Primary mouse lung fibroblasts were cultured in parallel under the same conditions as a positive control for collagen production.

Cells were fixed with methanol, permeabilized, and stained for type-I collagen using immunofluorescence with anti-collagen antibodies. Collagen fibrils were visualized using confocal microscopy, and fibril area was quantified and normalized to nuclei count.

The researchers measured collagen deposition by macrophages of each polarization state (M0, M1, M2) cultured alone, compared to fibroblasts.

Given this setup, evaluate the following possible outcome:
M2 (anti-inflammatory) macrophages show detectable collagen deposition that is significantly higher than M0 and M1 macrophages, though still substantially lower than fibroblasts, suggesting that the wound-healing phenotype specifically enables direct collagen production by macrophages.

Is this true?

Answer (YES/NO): NO